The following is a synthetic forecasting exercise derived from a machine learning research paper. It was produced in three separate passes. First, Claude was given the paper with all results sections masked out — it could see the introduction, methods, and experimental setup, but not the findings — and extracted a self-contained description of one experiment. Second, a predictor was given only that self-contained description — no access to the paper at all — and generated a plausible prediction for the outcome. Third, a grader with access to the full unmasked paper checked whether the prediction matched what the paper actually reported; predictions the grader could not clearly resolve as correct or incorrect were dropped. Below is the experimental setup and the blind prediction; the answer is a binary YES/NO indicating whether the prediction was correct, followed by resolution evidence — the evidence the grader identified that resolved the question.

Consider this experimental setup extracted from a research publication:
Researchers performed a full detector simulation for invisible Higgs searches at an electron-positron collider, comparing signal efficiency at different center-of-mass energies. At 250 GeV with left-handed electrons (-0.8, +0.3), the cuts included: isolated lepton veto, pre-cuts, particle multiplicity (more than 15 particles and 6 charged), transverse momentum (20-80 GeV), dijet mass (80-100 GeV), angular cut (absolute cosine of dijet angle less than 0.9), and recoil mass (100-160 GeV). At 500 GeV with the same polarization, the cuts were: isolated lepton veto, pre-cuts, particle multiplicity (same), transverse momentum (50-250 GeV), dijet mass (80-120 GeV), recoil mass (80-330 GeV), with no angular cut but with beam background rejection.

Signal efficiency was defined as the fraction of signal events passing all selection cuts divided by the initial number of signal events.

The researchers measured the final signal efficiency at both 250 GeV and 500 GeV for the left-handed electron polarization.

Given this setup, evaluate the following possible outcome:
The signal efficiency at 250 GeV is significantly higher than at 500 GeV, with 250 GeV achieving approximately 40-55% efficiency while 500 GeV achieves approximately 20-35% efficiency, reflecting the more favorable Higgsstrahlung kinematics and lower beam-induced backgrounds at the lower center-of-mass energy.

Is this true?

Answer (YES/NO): NO